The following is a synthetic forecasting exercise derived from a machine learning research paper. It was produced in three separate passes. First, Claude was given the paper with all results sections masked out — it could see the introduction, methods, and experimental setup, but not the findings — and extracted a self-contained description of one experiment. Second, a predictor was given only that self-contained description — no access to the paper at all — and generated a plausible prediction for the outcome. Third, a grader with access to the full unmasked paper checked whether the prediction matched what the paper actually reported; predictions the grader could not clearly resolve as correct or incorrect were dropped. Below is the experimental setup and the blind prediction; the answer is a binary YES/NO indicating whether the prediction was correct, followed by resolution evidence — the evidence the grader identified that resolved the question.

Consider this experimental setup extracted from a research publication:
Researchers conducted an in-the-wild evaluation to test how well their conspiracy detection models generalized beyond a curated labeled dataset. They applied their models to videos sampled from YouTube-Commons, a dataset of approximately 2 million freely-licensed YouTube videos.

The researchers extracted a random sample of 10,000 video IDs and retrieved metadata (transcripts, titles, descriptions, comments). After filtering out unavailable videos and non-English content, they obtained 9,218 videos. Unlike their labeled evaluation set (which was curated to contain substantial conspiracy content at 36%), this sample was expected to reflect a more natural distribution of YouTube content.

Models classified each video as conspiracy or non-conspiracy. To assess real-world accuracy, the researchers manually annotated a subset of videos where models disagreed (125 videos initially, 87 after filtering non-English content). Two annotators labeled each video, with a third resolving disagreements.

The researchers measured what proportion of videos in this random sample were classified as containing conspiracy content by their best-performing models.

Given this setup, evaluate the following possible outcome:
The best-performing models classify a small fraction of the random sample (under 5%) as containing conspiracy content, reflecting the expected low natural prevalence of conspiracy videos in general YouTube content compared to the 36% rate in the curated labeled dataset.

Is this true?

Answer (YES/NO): YES